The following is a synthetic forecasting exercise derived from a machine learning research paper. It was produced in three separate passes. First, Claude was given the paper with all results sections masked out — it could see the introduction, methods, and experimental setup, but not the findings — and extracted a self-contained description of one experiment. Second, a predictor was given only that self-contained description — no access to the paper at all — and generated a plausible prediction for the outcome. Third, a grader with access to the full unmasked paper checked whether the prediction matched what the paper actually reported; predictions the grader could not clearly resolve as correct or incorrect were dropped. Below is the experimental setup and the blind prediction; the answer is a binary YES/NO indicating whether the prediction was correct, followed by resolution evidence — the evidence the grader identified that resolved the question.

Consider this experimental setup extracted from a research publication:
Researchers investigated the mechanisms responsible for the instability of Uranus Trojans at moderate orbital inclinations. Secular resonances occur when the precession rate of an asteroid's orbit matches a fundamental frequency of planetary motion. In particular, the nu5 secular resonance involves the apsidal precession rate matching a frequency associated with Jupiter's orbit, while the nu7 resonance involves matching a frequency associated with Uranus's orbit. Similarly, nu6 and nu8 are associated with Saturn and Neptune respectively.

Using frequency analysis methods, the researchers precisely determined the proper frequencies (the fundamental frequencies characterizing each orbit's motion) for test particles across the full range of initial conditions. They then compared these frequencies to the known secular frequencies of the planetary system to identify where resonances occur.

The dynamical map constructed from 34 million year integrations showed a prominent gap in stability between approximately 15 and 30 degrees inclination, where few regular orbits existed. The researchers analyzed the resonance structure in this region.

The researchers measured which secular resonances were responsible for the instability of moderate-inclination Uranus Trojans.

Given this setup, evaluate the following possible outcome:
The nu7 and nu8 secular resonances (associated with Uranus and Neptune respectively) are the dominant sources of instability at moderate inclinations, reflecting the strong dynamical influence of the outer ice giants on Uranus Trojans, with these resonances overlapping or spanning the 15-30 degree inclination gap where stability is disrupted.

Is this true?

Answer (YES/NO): NO